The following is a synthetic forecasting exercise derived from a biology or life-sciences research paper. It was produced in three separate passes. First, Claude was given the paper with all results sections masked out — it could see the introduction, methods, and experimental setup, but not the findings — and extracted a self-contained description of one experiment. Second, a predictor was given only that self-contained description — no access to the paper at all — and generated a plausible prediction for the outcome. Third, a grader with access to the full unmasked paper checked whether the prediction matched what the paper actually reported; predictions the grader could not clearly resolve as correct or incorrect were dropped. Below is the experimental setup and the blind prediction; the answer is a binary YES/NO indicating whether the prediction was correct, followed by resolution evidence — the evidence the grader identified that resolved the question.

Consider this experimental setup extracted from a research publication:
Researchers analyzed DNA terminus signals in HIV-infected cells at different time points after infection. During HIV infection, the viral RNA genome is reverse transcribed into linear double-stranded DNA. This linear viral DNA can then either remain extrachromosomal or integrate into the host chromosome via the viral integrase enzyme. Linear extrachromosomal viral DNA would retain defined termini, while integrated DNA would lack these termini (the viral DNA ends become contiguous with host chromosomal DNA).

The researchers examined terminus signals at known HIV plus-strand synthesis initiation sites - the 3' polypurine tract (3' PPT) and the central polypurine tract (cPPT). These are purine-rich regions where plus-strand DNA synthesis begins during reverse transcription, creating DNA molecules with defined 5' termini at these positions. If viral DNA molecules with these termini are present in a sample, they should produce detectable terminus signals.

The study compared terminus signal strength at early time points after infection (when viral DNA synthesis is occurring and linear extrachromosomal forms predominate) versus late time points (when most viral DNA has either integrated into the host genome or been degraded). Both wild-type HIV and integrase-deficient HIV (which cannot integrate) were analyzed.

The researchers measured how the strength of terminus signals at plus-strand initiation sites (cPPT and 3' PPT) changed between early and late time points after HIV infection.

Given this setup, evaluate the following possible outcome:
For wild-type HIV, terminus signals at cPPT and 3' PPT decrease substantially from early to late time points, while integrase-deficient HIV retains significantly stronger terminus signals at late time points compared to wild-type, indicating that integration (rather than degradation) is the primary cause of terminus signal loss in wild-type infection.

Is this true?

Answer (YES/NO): NO